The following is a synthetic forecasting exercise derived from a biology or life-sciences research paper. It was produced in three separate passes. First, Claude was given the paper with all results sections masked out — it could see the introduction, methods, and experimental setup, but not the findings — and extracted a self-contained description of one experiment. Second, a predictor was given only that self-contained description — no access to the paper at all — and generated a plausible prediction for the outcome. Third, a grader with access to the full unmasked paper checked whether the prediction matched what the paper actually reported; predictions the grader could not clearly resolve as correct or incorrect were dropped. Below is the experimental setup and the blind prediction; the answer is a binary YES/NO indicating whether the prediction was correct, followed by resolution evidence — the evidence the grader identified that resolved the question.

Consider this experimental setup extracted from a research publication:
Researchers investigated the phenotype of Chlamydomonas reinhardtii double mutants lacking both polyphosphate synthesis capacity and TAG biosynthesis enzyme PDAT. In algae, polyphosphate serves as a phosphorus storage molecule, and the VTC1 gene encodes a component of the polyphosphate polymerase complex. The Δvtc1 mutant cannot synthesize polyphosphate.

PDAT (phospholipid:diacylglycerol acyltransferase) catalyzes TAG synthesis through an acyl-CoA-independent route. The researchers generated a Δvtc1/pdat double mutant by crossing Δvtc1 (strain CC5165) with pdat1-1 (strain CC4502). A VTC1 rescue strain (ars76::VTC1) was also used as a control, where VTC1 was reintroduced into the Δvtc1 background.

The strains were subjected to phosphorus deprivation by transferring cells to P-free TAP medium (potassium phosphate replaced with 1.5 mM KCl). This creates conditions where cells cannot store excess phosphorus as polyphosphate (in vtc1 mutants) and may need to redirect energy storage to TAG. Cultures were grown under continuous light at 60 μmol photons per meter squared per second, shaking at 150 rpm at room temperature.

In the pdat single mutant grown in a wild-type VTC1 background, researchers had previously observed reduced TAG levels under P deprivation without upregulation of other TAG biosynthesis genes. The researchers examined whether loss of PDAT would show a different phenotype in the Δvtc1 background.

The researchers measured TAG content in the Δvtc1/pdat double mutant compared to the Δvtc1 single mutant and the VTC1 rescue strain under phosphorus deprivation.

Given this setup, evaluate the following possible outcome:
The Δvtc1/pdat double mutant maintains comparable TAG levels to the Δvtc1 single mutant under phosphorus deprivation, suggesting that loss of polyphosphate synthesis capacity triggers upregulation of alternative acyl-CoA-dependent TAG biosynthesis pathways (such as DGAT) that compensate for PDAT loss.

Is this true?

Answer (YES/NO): NO